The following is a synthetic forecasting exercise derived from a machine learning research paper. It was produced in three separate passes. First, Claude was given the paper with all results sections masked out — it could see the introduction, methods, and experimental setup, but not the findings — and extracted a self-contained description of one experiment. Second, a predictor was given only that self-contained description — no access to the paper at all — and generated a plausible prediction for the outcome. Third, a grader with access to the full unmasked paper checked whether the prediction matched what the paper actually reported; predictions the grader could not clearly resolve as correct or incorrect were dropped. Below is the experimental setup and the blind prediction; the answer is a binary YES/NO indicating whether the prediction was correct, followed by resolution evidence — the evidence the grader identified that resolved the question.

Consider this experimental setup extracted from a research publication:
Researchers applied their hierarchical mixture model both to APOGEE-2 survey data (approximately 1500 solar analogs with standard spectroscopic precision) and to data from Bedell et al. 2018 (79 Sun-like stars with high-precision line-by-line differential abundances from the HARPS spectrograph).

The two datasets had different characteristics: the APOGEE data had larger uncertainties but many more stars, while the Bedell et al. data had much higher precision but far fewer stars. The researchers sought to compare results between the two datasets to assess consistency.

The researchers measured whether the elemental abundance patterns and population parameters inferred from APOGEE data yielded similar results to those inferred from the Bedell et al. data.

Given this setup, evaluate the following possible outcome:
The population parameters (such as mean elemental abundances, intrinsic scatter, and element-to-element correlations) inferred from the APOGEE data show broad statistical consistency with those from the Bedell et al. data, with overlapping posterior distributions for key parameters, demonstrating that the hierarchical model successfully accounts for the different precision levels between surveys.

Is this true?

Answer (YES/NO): YES